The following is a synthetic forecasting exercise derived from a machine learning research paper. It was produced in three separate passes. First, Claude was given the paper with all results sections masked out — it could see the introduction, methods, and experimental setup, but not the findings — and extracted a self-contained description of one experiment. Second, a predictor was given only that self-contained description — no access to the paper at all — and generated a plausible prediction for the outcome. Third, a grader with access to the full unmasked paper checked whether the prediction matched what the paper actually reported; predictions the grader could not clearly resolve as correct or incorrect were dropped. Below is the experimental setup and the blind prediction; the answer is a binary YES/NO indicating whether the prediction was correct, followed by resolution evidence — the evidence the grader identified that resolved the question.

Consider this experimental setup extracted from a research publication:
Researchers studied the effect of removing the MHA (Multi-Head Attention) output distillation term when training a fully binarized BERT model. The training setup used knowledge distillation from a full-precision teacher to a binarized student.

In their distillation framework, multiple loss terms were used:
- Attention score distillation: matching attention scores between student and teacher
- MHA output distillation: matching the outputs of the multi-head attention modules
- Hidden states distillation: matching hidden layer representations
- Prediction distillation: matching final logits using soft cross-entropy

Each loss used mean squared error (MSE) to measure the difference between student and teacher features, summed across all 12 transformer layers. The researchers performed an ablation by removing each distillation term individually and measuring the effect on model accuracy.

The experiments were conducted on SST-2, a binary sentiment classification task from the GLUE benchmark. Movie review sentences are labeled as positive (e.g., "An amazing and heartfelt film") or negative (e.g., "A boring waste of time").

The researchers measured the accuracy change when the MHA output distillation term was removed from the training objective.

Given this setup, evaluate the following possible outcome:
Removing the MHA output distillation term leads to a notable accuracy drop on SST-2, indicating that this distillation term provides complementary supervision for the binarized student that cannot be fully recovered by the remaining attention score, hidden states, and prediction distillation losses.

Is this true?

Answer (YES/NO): YES